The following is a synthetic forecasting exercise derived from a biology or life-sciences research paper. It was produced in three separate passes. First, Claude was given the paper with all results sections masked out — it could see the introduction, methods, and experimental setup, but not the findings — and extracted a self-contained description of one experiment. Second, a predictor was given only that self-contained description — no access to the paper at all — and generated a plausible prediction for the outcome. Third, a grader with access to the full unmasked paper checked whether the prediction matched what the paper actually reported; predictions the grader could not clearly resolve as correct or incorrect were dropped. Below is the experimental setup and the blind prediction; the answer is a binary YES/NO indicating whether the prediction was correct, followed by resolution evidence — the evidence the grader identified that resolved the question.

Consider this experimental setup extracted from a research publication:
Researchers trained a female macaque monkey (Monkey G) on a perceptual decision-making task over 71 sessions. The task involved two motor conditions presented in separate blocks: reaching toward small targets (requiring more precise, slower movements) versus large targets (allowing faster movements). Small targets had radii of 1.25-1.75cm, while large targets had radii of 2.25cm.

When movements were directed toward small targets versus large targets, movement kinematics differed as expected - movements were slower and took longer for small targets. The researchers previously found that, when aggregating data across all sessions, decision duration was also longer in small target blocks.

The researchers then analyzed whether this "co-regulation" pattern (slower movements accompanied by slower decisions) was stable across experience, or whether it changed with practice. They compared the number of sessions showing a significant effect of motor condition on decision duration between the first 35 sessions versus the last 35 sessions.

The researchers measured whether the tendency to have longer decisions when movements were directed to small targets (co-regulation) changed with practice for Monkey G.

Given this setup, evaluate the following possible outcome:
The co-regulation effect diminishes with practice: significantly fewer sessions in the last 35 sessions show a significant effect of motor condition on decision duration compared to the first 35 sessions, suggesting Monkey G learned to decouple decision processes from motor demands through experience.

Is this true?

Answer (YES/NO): YES